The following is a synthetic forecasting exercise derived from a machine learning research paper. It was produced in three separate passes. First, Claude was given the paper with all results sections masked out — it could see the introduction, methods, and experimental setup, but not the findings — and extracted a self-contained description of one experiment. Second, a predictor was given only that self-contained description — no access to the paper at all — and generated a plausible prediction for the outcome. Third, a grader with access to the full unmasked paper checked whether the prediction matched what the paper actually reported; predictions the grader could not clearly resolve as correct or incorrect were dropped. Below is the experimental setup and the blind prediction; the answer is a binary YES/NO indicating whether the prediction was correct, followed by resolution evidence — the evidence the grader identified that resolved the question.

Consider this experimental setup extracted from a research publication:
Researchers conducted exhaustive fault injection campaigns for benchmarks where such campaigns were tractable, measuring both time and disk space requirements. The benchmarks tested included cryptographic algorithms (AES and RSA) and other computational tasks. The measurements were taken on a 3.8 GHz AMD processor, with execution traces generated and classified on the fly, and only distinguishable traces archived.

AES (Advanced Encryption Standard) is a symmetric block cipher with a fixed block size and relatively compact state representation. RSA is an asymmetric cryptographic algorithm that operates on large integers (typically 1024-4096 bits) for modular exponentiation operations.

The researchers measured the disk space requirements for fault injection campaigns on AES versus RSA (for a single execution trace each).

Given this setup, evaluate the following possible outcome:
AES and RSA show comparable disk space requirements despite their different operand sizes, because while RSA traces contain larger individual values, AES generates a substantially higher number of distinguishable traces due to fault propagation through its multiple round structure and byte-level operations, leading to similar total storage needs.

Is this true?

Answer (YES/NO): NO